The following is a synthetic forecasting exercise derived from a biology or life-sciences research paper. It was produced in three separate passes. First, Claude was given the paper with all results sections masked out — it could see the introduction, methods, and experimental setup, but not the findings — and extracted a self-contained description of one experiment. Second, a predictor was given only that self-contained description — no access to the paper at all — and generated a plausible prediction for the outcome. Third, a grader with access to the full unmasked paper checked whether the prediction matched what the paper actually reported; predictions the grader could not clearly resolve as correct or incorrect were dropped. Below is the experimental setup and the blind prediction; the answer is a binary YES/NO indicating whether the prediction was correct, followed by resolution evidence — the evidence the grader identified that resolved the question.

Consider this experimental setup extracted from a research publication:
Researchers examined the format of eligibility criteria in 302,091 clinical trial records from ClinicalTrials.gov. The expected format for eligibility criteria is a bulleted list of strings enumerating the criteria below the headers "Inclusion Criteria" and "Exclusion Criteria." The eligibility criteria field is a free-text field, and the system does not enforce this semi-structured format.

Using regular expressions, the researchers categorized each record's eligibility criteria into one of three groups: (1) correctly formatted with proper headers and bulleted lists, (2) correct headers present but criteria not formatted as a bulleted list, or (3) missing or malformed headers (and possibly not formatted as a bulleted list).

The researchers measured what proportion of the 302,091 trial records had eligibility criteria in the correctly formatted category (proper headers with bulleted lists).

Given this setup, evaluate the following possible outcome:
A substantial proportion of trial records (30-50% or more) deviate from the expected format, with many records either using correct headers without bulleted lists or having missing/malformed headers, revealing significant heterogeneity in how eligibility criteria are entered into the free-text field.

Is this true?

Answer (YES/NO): YES